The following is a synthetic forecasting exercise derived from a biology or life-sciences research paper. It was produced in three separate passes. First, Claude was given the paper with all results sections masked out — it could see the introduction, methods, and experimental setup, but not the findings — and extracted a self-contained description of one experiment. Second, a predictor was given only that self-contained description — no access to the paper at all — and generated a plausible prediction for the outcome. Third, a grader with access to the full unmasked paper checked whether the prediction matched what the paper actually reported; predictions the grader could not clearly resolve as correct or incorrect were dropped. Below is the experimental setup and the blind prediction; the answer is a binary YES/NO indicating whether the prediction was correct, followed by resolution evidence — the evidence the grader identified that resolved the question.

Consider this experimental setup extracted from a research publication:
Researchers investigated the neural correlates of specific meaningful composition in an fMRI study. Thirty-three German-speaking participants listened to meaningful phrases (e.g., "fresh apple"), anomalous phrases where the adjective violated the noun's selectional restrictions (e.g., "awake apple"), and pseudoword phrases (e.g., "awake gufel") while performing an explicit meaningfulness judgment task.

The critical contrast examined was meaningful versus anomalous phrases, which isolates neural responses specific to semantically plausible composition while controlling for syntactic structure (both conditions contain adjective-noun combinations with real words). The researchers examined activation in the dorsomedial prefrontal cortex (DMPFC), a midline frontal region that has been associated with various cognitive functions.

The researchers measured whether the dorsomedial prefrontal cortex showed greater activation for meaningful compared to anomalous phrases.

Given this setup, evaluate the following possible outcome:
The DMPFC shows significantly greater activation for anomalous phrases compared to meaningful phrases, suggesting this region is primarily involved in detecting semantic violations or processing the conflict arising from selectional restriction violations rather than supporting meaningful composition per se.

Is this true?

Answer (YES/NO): NO